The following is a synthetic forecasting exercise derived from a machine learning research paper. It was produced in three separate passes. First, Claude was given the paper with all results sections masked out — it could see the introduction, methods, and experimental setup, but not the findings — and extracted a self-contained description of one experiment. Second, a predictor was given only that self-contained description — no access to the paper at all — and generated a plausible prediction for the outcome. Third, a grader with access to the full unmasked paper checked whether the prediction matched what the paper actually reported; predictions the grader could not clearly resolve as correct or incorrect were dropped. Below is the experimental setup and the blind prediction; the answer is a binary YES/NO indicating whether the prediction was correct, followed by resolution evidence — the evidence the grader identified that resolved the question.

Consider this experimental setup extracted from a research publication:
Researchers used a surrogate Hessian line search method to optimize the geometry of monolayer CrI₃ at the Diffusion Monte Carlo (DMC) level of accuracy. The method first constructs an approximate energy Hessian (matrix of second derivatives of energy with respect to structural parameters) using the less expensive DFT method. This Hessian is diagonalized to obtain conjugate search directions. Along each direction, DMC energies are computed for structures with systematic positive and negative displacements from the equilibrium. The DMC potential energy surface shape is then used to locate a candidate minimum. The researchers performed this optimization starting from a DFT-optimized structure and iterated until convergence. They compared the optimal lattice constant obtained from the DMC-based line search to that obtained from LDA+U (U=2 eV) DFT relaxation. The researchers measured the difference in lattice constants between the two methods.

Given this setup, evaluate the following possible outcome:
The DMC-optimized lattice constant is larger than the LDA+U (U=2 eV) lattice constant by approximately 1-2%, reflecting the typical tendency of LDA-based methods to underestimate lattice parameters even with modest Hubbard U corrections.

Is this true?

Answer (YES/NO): YES